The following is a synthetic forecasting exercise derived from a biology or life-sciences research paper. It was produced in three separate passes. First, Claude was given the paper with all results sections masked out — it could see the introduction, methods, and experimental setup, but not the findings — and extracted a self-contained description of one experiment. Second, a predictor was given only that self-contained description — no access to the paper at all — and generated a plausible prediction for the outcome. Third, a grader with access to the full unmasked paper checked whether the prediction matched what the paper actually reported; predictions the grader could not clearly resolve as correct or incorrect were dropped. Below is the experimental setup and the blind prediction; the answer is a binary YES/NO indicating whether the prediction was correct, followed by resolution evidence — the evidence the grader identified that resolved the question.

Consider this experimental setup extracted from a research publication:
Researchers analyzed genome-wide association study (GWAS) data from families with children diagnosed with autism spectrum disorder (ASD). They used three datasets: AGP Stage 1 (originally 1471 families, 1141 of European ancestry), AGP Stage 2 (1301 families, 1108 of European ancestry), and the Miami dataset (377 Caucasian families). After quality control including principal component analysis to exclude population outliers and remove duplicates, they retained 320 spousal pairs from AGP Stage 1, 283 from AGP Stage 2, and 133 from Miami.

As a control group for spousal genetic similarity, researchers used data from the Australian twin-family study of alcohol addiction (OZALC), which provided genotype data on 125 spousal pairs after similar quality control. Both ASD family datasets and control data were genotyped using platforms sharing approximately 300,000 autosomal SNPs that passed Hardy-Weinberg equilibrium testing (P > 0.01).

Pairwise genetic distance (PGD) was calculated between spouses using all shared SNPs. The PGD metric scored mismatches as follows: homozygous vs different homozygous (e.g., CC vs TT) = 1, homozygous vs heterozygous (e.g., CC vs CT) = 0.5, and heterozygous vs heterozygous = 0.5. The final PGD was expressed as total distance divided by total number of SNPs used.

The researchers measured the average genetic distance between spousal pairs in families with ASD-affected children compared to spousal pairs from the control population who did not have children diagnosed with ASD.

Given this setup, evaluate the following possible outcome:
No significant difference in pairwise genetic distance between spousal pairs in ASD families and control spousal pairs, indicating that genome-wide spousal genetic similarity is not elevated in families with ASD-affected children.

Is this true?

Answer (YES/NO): NO